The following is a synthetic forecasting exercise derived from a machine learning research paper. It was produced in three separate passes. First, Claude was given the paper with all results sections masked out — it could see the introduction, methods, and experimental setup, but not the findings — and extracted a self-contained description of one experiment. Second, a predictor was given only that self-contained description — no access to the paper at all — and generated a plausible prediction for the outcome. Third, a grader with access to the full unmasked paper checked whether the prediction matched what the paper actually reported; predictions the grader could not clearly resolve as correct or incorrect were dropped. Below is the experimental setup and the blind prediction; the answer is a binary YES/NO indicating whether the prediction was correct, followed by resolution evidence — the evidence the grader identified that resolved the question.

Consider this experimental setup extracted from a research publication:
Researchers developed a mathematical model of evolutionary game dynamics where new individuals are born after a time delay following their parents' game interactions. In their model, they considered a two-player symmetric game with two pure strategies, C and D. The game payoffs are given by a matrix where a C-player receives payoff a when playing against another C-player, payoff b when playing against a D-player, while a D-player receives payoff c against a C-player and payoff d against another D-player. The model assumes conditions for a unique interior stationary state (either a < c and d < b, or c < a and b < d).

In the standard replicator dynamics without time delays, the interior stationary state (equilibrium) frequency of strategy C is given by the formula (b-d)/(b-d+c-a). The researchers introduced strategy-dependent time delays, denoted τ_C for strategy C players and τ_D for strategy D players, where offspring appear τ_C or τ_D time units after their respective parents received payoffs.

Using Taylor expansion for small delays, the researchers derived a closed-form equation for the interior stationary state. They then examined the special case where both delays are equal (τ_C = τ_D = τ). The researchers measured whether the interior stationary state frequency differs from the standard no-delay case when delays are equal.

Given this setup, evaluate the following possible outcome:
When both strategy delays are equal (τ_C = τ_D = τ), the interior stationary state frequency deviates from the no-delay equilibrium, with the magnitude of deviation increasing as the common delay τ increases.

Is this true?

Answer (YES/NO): NO